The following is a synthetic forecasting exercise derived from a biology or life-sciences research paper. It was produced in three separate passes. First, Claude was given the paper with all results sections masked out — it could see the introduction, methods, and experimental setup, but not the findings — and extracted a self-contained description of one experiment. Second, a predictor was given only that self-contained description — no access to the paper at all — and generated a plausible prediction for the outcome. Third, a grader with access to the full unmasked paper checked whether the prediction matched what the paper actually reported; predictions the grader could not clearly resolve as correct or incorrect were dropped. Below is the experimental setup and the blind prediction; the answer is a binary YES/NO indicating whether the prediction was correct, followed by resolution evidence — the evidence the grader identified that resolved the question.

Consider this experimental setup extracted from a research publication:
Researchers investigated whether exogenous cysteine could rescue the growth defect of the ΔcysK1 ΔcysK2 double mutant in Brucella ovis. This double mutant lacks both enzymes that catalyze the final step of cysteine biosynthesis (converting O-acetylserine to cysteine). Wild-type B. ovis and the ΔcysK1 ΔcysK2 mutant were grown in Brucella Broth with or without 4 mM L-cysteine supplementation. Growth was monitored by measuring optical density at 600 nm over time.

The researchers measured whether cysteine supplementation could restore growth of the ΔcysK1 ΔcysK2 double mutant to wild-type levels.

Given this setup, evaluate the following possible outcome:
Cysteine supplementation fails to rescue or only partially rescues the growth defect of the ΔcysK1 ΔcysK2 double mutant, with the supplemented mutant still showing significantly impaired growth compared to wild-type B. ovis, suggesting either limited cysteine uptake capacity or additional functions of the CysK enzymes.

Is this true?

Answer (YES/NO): NO